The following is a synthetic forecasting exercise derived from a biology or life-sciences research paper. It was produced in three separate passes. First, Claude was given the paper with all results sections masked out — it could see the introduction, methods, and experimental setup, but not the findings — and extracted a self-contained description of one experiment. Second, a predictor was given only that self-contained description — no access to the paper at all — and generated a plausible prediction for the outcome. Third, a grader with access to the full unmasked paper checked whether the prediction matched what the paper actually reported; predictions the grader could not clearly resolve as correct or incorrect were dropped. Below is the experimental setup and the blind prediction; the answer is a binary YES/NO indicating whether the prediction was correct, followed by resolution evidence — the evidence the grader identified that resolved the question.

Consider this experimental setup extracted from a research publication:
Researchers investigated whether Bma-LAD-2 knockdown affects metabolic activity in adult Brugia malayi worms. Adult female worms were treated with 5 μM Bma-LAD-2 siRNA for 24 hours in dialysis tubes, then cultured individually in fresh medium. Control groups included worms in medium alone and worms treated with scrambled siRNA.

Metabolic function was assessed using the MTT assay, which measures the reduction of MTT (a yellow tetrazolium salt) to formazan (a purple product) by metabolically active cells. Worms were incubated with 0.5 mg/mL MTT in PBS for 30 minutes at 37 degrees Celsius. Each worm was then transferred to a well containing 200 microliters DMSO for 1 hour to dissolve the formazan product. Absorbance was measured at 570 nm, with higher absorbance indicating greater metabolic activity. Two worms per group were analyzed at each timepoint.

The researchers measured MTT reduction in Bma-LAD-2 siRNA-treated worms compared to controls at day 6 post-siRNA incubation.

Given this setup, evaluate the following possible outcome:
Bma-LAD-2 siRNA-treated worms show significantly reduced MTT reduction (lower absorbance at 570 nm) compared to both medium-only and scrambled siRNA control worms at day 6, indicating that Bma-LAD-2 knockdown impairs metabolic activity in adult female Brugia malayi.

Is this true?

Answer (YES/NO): YES